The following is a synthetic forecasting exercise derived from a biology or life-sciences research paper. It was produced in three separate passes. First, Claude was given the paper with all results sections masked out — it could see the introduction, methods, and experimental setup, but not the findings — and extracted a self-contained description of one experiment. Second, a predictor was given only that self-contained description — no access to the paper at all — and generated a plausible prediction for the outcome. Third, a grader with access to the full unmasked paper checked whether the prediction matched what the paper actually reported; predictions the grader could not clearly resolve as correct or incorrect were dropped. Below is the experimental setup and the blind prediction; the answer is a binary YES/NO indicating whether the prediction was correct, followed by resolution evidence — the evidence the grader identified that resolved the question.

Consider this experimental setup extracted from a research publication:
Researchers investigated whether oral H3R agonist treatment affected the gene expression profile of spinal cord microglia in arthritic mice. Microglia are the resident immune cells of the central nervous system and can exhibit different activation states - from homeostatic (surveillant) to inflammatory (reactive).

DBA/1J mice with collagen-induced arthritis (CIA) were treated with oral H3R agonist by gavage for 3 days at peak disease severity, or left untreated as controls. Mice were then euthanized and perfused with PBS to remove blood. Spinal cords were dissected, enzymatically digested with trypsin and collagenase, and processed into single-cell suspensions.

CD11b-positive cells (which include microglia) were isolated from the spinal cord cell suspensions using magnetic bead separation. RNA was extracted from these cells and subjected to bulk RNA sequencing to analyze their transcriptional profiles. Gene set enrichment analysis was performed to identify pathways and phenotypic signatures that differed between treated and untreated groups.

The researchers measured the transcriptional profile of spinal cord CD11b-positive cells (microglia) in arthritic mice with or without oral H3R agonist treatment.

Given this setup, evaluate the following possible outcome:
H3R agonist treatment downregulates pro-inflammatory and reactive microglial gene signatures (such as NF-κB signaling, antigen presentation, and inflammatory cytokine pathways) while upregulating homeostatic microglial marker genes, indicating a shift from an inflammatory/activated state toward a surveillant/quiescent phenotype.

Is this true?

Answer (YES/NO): NO